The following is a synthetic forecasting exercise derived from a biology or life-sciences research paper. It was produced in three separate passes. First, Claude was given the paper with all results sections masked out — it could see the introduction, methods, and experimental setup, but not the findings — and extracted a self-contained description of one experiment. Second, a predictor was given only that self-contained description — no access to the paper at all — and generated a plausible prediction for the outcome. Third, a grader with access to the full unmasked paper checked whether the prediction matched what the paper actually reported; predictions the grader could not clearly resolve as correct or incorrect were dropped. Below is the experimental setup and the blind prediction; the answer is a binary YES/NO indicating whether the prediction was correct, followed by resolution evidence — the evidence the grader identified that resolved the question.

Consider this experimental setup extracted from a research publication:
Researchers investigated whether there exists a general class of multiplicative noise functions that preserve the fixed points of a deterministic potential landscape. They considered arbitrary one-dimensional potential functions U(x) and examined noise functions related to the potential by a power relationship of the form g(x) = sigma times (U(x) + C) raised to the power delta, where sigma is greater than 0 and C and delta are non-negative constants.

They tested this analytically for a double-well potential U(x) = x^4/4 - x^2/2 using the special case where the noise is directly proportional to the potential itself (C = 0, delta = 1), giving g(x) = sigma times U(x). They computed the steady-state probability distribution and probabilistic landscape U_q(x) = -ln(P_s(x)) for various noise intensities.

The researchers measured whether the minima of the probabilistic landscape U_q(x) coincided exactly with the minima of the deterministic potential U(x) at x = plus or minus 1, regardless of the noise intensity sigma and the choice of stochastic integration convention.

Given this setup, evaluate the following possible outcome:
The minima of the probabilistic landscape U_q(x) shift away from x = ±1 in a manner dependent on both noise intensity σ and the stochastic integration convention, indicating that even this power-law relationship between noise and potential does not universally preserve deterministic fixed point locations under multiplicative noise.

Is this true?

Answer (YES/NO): NO